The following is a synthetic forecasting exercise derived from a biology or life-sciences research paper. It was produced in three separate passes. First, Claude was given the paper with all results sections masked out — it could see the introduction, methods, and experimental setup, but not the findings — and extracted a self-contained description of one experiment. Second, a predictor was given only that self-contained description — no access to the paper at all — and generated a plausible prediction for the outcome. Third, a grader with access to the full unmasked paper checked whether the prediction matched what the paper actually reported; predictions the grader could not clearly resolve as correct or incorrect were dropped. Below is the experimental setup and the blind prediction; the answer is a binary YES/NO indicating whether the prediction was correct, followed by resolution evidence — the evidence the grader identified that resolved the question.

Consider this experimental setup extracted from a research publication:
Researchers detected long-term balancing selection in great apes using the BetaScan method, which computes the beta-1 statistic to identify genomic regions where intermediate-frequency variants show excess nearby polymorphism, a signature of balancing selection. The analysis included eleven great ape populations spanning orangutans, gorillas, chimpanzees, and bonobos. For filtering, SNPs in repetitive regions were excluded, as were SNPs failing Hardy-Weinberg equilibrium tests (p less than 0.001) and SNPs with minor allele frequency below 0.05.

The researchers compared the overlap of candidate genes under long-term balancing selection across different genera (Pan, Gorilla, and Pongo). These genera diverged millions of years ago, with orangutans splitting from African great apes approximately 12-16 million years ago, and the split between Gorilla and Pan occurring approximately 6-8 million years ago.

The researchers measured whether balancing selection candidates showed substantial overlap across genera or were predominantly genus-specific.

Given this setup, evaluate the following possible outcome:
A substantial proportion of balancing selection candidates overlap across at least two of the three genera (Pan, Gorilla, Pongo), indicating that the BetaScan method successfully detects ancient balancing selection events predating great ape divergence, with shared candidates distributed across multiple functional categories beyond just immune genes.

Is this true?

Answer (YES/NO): NO